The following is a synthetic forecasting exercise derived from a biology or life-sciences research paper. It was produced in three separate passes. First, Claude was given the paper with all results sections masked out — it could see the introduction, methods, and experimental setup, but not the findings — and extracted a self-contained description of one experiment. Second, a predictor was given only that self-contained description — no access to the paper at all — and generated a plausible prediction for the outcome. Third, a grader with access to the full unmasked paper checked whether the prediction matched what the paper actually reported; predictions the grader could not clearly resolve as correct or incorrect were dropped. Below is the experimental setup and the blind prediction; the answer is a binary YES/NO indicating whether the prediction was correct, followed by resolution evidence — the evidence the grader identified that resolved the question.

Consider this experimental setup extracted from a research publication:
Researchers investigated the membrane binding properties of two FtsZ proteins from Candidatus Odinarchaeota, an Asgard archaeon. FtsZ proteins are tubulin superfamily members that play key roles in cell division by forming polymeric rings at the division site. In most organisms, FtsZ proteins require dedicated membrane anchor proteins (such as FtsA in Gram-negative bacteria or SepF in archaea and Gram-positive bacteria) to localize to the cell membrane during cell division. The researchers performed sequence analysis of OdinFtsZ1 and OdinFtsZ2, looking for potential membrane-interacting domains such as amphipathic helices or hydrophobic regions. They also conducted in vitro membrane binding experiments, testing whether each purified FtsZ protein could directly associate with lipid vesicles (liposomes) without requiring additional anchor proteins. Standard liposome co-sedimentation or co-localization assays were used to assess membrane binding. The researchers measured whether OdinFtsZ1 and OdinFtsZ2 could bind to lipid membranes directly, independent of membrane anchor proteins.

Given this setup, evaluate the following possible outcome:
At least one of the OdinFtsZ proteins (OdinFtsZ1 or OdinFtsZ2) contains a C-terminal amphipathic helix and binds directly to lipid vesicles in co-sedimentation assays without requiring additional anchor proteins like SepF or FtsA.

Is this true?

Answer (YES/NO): NO